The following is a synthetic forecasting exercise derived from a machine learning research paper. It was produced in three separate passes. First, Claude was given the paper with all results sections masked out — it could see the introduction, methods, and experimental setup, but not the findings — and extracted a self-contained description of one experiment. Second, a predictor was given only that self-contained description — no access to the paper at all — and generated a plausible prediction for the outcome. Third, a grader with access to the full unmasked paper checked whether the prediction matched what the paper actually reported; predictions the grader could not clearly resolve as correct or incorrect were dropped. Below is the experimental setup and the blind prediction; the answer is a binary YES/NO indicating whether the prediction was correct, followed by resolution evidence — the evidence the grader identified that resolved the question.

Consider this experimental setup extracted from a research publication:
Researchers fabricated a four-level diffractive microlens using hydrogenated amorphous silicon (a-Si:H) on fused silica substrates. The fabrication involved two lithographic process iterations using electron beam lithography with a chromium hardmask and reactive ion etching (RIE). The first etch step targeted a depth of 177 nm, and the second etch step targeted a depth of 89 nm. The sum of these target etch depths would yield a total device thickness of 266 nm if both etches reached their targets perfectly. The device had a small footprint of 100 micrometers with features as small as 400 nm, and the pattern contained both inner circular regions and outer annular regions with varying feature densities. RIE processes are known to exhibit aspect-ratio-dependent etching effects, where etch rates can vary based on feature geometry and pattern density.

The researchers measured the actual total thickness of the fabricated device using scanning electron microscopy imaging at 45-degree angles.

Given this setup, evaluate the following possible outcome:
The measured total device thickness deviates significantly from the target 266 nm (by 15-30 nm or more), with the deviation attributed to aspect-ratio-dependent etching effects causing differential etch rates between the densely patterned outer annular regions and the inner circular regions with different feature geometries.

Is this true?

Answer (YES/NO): YES